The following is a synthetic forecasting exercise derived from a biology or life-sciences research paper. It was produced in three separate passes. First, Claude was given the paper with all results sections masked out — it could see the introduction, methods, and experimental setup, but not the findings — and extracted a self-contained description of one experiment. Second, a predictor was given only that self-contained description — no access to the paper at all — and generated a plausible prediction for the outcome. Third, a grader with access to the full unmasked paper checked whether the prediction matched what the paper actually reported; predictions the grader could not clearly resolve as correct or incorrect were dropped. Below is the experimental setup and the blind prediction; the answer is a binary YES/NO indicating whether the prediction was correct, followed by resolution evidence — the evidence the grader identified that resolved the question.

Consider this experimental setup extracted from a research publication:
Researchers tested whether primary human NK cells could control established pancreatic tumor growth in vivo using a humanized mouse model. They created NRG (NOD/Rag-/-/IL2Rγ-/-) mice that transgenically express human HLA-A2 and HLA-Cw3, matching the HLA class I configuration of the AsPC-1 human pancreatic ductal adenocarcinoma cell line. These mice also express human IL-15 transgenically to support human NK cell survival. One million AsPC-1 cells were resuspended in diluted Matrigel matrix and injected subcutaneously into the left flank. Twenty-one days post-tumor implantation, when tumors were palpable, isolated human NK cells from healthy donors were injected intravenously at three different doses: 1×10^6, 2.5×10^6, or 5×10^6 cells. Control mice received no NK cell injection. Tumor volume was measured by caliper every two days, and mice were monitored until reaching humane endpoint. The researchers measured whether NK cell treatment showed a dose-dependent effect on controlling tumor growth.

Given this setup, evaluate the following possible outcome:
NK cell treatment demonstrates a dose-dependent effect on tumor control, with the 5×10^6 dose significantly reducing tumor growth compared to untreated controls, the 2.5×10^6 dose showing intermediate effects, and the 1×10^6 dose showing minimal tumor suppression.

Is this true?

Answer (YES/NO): NO